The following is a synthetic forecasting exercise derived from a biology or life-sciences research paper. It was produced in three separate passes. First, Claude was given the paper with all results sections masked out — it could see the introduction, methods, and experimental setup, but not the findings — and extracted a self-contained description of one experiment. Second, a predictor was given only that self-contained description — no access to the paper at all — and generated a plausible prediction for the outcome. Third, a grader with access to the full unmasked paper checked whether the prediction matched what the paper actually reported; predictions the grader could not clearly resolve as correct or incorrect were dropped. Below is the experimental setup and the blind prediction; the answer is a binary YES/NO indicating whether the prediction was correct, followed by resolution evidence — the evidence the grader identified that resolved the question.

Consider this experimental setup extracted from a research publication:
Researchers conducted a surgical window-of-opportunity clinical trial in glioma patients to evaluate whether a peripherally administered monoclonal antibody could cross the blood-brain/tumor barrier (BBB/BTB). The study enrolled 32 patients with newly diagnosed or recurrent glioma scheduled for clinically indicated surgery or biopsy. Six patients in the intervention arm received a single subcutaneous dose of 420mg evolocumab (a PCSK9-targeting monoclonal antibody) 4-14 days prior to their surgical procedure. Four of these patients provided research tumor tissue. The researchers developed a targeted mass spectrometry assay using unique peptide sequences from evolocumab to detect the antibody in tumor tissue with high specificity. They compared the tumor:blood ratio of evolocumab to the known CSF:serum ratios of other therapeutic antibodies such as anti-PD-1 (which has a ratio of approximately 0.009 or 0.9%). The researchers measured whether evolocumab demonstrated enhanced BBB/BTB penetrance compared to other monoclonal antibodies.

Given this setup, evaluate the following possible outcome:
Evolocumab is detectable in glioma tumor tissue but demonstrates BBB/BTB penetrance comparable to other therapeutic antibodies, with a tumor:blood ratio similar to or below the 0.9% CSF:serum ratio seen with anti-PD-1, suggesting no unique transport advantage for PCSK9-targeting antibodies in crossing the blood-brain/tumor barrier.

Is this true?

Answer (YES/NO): NO